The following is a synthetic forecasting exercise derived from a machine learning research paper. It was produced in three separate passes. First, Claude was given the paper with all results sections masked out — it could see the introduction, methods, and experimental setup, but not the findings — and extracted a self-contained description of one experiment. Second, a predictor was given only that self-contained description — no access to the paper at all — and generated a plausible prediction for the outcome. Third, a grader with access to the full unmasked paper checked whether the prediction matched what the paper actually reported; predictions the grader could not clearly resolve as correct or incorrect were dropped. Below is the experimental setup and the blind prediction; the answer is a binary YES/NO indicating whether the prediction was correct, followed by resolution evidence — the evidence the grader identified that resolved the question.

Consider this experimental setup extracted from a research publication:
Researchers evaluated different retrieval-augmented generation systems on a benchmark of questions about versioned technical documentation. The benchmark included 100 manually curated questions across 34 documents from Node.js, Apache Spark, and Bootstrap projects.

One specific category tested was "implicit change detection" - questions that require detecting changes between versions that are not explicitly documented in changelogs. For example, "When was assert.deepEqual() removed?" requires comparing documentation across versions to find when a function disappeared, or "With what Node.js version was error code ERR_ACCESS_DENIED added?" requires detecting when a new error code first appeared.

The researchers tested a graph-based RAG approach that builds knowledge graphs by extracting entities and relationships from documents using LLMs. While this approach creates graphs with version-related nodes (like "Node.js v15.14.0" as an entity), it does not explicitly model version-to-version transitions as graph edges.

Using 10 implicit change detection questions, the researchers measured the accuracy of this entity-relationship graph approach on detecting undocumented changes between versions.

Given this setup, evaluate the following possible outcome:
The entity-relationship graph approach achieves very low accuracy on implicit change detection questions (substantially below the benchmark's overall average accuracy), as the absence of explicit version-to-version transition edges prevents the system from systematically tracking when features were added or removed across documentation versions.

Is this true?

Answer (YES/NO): YES